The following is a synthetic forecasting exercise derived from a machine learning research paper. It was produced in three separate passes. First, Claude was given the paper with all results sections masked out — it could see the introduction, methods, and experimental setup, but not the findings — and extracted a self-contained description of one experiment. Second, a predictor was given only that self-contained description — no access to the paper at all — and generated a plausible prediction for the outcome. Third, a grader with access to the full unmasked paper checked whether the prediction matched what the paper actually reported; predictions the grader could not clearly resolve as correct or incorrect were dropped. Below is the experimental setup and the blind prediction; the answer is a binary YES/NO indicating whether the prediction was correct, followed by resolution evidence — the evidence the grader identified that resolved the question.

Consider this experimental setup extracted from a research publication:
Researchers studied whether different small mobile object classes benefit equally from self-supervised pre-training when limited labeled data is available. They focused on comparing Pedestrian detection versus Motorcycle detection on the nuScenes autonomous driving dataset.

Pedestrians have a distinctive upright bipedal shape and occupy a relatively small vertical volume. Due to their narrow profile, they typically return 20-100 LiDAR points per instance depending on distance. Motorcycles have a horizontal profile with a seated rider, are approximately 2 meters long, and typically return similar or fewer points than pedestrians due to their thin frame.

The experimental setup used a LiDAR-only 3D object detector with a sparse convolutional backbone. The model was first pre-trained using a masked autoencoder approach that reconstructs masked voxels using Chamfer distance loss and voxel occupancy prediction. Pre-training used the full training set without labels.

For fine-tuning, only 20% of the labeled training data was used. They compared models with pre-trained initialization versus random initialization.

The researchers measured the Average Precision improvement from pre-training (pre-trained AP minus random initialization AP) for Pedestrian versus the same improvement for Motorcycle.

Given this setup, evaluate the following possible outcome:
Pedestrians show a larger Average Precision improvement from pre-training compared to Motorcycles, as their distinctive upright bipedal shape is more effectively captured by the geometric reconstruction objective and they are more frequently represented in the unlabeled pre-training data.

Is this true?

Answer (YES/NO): YES